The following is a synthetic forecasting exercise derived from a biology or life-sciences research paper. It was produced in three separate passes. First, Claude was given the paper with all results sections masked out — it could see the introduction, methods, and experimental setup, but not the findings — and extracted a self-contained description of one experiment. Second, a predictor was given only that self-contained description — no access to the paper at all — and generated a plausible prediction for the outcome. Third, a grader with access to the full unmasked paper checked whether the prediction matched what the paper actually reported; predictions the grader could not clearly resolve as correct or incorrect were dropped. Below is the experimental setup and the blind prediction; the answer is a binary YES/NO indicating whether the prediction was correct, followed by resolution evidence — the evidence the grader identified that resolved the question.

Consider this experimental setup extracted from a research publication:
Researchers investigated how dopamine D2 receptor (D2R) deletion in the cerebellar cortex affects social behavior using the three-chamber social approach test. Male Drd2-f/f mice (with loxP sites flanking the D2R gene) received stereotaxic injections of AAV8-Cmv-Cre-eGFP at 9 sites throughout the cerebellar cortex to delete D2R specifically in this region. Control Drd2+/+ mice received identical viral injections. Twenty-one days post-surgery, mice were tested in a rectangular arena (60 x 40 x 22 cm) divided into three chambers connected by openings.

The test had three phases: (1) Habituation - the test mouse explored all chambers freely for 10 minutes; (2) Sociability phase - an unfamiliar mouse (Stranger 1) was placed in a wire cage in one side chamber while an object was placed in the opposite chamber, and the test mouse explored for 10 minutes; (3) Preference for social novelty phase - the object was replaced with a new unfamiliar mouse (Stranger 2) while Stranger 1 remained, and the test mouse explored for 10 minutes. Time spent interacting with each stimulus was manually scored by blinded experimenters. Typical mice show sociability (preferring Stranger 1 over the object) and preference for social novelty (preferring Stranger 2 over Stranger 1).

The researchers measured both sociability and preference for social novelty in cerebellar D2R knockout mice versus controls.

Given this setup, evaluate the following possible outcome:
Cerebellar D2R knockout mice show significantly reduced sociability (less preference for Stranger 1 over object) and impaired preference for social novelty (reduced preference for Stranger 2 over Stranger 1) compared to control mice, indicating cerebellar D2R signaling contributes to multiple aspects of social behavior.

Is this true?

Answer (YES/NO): NO